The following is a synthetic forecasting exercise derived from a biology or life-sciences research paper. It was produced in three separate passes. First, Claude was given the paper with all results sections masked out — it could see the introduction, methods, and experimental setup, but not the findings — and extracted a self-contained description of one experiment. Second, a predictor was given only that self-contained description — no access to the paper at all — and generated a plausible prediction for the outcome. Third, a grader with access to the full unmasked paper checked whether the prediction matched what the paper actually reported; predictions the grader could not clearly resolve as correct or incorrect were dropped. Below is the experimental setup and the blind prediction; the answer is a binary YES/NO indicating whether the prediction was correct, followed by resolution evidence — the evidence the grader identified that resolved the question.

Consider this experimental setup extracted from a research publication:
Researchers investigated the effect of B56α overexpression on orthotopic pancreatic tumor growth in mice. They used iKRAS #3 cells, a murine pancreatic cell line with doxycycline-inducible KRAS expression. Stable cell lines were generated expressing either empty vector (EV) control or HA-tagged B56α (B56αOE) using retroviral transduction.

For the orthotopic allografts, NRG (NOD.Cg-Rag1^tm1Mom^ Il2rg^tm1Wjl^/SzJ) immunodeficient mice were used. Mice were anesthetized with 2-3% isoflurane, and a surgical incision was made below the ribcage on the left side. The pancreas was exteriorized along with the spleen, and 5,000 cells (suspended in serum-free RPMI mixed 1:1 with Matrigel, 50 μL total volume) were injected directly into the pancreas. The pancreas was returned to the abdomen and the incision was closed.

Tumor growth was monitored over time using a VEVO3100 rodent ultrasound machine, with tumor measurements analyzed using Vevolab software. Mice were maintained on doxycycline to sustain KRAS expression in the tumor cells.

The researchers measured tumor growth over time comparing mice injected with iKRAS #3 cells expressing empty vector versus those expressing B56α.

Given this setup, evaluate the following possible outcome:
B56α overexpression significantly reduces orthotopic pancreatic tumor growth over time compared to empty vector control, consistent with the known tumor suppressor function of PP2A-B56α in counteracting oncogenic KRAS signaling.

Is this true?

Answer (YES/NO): YES